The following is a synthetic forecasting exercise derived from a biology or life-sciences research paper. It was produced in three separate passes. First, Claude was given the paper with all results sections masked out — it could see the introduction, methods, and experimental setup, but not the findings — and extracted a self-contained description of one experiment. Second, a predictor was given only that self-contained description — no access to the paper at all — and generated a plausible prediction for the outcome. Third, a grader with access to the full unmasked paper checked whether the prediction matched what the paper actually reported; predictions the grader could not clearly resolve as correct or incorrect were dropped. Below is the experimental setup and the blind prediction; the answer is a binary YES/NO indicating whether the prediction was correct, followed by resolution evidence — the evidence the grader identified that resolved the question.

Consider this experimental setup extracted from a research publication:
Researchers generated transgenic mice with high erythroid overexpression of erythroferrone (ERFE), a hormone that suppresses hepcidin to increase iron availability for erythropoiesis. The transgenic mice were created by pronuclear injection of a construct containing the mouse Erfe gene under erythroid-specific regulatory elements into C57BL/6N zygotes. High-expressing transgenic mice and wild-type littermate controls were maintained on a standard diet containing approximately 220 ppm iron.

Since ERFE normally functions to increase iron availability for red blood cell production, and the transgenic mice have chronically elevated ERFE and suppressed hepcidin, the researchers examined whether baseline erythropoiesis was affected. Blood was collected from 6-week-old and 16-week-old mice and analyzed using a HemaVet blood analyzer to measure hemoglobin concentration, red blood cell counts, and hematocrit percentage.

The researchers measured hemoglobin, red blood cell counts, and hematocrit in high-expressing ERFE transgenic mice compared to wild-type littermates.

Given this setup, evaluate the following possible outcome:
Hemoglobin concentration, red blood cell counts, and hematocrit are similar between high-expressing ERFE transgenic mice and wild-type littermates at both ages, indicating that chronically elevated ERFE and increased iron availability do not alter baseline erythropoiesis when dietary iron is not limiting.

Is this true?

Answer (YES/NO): NO